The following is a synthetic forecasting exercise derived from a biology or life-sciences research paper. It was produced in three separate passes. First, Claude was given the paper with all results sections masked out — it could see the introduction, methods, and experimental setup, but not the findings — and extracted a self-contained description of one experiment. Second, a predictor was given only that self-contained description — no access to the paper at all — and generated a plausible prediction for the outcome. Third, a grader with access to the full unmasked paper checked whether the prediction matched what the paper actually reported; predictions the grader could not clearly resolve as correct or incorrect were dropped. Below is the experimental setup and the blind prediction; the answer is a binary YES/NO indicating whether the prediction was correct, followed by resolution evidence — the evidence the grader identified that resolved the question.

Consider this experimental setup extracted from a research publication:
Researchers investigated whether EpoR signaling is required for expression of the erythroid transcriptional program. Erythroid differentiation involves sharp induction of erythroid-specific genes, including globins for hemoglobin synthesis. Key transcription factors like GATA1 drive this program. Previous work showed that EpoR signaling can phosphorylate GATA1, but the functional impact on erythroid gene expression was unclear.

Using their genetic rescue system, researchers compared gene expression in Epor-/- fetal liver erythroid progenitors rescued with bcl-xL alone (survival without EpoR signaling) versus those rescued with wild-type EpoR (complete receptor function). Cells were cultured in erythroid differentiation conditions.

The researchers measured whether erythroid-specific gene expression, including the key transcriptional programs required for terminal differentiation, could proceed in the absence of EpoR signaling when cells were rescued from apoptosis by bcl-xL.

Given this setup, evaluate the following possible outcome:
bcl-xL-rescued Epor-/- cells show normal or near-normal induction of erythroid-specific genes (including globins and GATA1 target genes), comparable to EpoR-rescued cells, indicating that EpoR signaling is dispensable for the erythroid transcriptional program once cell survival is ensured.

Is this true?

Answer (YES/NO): YES